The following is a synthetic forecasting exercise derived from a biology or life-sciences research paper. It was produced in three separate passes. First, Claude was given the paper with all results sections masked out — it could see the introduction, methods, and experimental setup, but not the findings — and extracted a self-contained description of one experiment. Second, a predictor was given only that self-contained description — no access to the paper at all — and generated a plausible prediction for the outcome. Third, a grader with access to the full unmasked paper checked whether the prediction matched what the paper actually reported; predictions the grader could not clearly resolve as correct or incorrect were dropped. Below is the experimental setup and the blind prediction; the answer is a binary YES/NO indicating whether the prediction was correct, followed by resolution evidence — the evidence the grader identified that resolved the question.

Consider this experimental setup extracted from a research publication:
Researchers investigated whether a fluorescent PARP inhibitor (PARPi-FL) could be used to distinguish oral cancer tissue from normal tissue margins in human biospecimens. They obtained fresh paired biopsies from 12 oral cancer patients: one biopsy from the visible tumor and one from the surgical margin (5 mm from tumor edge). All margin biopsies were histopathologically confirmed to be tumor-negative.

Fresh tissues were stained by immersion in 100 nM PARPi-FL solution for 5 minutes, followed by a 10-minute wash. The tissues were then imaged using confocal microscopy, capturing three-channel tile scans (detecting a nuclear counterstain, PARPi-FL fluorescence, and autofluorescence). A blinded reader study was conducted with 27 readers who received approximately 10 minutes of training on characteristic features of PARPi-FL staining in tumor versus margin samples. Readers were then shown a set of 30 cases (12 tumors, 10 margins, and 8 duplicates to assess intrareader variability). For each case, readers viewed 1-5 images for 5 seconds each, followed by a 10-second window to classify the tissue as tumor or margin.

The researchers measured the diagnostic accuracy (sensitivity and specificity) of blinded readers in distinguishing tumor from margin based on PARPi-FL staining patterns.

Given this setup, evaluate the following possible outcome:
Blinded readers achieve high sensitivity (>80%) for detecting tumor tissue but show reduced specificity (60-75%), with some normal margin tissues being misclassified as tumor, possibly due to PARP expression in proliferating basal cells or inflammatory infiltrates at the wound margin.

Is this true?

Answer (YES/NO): NO